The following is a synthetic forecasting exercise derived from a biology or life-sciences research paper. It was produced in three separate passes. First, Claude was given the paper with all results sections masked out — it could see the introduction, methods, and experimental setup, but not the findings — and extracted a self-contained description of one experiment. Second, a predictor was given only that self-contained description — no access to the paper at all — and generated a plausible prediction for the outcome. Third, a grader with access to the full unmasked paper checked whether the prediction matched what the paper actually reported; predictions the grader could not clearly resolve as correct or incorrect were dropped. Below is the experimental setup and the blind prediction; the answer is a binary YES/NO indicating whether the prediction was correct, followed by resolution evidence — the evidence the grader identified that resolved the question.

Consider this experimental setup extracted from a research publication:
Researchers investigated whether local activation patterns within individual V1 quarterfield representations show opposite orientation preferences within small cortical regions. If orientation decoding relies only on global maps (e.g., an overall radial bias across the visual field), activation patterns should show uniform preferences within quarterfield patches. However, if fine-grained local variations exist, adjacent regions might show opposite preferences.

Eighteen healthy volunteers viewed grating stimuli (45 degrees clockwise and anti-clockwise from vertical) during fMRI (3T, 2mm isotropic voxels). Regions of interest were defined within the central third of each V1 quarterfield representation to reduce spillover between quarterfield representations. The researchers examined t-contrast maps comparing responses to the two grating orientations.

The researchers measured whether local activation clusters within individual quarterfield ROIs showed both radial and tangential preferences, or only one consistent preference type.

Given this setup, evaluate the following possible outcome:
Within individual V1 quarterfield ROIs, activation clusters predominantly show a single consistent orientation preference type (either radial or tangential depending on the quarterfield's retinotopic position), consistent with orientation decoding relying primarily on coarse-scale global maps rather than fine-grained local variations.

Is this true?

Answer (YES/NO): NO